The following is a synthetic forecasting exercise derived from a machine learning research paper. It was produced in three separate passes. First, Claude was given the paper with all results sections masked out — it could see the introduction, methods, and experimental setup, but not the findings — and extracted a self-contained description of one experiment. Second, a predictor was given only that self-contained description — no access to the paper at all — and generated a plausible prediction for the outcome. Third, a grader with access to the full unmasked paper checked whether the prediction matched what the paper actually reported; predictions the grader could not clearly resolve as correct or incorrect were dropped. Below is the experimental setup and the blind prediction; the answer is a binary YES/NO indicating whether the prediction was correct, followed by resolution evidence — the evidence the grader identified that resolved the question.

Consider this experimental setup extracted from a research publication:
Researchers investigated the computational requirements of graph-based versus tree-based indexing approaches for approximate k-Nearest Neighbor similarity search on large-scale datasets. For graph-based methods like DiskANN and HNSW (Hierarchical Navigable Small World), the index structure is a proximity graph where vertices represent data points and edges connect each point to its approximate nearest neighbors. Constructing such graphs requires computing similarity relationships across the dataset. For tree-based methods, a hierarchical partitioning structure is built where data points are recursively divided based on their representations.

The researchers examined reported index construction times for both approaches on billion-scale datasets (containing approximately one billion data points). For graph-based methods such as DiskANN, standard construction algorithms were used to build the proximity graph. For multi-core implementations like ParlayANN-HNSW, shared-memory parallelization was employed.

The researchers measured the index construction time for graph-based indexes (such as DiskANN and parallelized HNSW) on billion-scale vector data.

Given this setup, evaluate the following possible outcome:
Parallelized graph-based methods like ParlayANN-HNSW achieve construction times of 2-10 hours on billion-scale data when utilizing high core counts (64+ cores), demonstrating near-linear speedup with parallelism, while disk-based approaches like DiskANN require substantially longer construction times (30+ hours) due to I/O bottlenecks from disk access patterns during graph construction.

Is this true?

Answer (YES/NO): NO